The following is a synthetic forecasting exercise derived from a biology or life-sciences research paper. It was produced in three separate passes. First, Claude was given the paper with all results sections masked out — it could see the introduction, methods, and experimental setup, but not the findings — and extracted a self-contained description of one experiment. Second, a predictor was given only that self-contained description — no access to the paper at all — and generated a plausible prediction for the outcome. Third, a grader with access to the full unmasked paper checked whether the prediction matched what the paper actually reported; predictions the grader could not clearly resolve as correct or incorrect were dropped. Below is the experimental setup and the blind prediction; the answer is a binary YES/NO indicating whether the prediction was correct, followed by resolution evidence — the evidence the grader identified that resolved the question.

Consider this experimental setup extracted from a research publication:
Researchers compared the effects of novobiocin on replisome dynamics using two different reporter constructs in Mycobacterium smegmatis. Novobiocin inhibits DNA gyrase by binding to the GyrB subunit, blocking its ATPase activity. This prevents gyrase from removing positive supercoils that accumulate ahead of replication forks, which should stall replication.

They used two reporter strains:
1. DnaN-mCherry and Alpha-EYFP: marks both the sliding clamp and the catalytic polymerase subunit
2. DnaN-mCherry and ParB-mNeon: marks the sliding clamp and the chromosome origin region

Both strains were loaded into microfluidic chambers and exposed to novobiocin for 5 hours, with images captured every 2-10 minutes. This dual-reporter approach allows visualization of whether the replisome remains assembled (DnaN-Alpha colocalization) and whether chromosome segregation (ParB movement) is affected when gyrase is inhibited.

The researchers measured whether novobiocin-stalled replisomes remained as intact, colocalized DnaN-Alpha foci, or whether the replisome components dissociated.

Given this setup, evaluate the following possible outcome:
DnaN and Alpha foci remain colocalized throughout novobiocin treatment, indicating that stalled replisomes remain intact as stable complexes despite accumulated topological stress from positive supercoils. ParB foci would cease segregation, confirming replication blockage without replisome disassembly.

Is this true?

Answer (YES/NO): NO